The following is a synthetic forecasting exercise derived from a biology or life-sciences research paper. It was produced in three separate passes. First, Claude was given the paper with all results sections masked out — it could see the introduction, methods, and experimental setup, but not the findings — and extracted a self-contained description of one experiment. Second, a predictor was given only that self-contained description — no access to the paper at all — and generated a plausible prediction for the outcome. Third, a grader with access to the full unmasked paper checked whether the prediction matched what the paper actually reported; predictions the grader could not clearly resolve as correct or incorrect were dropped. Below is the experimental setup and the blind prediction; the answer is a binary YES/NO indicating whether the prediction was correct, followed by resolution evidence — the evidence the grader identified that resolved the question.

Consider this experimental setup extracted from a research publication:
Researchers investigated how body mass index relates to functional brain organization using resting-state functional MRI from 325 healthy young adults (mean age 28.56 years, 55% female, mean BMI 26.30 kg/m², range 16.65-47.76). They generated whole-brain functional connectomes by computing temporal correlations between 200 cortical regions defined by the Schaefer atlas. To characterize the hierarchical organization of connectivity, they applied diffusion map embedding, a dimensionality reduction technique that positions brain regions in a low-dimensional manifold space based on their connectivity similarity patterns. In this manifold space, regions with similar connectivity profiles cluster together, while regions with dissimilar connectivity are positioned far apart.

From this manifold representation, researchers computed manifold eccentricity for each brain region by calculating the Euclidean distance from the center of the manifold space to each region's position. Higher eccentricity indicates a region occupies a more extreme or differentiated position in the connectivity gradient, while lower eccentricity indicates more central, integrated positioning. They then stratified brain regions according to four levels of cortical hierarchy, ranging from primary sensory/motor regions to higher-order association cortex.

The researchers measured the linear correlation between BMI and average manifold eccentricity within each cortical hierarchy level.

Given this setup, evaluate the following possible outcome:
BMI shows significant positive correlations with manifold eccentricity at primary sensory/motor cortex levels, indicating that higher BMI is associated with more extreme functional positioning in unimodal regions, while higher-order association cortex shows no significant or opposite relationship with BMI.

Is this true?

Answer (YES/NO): NO